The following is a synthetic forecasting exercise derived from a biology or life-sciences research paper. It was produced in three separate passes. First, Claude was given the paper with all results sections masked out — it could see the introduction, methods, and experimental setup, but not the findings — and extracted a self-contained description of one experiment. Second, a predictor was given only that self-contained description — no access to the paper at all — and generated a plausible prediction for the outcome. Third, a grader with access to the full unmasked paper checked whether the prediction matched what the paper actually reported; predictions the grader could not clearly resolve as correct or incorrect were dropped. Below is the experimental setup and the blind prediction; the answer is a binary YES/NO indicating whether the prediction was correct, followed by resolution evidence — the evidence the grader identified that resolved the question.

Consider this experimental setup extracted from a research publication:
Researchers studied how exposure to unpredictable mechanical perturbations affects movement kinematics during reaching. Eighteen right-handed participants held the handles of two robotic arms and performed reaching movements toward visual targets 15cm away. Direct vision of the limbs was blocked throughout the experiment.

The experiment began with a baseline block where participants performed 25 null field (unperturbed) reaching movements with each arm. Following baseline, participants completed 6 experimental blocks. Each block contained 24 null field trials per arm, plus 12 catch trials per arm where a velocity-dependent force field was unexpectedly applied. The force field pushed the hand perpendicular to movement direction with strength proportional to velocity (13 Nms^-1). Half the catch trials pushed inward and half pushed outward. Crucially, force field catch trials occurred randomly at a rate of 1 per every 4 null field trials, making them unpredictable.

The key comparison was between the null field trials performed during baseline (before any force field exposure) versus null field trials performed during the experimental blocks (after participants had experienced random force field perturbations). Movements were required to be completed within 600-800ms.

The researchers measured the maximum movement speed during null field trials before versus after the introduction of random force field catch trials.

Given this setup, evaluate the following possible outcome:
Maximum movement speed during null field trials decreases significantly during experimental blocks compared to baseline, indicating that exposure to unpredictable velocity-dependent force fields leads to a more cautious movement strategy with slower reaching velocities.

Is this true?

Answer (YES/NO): NO